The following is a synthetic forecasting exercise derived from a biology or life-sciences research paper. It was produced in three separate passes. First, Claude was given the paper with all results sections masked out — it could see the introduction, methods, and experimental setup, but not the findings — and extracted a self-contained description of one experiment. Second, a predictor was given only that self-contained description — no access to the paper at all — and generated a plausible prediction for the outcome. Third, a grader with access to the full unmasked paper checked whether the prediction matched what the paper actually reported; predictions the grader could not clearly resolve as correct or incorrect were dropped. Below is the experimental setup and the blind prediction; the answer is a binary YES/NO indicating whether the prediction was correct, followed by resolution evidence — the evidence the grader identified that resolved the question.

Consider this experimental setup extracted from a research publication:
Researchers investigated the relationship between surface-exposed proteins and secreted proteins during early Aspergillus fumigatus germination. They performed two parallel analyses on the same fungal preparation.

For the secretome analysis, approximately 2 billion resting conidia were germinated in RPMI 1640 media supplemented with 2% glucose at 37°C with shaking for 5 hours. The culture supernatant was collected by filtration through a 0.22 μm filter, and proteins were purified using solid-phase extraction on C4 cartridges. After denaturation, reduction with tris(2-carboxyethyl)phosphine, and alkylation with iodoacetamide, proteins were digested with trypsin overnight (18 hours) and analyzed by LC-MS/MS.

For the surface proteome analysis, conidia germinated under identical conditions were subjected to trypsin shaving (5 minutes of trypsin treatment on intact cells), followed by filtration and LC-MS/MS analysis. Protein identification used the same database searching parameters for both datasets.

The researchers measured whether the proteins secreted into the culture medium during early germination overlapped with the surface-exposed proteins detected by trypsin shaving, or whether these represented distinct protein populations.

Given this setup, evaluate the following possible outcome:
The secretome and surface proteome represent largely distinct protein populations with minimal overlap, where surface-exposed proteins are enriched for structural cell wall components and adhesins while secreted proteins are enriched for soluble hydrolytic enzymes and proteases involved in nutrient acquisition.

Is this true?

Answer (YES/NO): NO